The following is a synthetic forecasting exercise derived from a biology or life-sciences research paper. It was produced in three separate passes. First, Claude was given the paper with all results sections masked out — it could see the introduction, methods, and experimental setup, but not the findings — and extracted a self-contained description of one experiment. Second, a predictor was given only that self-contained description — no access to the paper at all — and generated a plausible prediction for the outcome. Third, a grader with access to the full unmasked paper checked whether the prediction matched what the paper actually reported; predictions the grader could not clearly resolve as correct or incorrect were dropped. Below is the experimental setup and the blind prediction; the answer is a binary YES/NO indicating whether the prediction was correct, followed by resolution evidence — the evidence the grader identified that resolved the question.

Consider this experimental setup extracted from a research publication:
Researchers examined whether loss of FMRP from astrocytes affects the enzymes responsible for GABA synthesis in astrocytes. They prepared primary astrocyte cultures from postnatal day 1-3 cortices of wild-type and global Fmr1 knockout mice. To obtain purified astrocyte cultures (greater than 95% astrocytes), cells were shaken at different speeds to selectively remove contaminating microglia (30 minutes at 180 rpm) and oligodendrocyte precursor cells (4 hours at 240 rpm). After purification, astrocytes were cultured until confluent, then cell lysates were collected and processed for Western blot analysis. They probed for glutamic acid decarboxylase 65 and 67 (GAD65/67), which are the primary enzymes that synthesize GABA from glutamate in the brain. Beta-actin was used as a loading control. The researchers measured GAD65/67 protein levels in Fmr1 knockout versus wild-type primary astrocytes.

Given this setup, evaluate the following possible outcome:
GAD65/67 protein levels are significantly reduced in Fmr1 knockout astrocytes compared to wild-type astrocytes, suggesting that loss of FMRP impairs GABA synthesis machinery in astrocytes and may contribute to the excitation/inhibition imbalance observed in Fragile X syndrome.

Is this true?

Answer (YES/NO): NO